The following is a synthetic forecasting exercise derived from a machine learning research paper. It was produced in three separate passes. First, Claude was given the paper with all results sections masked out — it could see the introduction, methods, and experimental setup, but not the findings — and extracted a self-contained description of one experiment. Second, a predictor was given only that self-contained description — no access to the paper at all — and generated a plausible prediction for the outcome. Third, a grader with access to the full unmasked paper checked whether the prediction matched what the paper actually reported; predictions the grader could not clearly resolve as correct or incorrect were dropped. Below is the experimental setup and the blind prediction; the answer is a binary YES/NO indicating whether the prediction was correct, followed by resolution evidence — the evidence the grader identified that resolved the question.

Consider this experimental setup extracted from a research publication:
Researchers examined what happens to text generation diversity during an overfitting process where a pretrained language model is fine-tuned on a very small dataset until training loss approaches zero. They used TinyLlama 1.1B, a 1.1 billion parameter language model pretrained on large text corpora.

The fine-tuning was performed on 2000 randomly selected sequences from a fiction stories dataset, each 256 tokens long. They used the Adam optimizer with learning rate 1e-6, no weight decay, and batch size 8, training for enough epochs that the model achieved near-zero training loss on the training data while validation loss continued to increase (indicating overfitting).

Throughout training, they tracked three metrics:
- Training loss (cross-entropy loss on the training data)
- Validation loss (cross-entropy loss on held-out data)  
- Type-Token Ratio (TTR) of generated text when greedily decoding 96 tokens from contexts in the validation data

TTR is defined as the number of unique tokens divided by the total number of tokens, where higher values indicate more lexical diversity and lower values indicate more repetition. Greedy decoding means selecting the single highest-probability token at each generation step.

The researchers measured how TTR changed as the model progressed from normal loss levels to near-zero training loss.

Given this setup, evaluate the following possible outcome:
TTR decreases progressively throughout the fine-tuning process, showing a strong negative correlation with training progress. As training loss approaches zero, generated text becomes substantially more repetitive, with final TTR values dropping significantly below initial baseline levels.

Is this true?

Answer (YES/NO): NO